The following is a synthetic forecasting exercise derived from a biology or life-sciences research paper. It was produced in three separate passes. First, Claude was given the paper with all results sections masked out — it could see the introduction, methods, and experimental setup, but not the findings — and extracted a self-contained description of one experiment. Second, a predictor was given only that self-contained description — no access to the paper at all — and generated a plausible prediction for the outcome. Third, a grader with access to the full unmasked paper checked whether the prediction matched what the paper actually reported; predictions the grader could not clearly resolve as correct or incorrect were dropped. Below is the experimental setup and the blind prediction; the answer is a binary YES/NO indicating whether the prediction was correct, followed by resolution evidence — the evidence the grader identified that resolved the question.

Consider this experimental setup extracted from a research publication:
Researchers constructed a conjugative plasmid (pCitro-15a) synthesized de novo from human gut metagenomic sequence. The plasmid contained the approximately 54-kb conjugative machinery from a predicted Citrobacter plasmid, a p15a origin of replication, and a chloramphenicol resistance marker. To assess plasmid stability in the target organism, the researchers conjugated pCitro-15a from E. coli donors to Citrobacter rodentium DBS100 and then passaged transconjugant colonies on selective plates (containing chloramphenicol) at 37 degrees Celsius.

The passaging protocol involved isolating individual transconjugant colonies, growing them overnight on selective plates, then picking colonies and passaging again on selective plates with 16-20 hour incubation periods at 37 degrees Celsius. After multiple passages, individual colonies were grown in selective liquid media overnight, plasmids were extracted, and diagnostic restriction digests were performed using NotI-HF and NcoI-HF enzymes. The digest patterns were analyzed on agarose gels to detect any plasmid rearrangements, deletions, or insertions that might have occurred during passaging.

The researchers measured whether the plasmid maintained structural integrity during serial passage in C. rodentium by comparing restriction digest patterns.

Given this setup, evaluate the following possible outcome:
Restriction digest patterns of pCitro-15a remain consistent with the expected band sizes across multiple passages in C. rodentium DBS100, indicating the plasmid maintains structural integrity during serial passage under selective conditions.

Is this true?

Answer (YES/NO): YES